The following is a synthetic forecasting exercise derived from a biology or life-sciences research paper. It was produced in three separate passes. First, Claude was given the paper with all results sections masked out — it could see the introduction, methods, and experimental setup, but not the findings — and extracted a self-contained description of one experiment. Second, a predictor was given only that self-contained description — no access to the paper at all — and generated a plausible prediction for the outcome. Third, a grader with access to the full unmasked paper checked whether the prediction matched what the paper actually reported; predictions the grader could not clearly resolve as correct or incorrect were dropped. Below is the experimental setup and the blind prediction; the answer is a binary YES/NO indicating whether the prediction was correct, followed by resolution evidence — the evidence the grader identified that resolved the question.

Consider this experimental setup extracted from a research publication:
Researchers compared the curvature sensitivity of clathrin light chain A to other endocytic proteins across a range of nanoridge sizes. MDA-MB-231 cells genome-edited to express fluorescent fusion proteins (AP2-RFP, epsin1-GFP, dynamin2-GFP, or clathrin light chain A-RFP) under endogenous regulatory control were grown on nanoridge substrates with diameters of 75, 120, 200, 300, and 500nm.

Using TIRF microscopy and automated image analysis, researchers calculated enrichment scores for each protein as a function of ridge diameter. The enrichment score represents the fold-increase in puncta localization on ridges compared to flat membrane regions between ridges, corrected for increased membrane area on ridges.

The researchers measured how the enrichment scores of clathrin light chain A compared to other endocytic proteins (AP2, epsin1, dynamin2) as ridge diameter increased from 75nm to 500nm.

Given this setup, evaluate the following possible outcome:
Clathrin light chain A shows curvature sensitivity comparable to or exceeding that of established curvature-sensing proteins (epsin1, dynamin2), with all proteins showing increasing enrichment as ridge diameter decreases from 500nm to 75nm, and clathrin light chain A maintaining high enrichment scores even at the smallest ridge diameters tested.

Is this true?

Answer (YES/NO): NO